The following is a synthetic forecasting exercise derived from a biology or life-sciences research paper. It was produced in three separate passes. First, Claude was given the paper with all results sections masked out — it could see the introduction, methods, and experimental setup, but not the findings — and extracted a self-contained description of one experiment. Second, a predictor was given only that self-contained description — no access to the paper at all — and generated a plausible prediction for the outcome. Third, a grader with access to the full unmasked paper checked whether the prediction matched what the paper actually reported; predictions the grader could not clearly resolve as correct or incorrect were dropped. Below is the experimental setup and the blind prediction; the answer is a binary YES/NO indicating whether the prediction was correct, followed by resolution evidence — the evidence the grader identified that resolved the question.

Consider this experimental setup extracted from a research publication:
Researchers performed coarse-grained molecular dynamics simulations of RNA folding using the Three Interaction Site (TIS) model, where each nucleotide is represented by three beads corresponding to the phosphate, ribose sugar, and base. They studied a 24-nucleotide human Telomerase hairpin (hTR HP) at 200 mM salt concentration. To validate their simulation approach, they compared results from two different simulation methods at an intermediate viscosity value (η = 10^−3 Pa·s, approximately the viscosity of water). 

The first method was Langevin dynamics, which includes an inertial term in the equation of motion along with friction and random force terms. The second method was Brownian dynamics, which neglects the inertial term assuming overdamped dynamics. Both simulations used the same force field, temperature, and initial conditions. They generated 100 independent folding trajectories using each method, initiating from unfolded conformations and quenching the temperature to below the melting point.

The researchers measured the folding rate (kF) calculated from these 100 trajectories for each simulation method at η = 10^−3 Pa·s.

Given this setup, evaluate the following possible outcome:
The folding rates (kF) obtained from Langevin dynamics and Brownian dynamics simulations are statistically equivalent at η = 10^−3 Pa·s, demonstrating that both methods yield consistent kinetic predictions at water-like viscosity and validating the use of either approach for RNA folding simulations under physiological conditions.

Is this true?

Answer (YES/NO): YES